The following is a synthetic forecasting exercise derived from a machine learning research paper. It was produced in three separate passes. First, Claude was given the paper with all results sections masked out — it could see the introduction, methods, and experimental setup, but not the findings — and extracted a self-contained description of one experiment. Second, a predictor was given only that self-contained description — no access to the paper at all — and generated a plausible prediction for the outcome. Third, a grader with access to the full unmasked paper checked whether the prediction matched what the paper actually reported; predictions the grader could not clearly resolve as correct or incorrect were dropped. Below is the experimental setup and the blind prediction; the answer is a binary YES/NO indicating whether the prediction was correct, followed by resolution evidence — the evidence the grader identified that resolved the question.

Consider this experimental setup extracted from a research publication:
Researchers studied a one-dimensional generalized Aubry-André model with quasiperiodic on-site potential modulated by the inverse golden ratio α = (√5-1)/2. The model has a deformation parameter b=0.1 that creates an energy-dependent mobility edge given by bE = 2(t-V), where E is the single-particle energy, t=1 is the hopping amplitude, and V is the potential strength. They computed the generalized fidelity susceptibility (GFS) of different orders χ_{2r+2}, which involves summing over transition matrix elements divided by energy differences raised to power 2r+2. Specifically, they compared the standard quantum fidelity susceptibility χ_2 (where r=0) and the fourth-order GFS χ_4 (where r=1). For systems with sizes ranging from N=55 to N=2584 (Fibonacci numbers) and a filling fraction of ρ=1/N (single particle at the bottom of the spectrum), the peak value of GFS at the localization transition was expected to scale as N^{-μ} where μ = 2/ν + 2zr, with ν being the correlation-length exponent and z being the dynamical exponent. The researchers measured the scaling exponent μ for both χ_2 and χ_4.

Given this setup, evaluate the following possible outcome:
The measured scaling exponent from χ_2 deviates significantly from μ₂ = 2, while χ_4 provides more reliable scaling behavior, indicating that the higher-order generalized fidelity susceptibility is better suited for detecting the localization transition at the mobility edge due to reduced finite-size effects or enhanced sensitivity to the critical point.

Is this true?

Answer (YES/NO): NO